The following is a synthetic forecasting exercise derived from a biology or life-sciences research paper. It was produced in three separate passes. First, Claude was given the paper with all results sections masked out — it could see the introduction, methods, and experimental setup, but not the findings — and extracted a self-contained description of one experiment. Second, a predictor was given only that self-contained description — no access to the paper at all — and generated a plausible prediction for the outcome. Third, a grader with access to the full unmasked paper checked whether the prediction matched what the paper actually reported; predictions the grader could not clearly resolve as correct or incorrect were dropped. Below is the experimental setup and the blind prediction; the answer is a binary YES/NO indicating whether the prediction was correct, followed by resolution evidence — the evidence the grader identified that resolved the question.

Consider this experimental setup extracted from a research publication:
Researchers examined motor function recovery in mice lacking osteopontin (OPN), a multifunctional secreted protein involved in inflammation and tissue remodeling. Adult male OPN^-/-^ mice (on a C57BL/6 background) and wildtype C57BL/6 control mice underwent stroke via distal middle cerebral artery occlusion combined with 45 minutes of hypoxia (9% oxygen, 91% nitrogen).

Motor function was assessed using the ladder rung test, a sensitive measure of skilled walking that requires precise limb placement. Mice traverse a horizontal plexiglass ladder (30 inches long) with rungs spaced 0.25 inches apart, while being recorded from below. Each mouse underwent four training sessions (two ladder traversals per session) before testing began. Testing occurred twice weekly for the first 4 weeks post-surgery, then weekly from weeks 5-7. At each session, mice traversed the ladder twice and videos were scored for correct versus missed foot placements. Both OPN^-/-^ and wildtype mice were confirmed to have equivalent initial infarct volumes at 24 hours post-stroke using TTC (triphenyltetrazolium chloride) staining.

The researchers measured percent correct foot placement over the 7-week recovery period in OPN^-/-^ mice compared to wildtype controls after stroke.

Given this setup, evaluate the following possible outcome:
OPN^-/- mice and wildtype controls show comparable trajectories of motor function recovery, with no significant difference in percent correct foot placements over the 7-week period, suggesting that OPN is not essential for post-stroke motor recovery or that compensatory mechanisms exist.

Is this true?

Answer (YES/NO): NO